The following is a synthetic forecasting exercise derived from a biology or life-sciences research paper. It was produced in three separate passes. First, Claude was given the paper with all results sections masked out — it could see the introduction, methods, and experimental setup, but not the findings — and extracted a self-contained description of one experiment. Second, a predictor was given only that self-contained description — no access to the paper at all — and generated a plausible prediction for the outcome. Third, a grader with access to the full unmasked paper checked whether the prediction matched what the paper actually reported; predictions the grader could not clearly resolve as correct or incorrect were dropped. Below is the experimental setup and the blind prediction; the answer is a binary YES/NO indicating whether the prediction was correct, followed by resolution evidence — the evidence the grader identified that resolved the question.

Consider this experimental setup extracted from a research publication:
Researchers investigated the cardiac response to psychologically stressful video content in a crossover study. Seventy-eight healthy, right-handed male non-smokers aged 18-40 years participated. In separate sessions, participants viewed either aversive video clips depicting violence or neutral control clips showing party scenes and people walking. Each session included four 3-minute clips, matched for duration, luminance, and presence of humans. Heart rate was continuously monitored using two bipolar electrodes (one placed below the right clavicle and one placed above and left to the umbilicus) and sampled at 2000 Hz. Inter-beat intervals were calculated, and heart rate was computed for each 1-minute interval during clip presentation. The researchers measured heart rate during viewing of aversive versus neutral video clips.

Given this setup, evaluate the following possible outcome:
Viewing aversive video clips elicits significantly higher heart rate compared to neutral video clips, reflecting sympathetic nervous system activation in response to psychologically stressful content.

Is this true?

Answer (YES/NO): NO